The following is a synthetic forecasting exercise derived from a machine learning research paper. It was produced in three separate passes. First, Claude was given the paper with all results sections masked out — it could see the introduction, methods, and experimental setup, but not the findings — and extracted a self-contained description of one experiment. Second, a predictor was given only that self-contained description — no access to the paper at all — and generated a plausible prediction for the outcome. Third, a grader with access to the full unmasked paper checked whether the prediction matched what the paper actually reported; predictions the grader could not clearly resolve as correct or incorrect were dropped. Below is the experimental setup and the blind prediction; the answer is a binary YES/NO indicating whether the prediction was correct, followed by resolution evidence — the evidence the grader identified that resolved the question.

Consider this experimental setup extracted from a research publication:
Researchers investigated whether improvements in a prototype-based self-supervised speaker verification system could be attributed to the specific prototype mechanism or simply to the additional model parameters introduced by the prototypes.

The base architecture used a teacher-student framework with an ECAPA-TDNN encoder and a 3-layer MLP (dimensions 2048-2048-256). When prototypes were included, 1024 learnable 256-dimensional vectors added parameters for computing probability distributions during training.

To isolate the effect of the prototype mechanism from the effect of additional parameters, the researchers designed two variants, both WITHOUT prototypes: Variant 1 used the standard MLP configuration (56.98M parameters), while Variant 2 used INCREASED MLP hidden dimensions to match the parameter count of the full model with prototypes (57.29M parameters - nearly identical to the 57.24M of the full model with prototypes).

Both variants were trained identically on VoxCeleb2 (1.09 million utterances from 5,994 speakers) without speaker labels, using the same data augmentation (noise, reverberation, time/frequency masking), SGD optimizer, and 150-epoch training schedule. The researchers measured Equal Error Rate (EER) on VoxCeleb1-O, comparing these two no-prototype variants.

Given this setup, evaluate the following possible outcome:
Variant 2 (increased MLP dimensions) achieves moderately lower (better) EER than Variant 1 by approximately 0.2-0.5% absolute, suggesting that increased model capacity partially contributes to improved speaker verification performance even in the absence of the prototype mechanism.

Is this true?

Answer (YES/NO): NO